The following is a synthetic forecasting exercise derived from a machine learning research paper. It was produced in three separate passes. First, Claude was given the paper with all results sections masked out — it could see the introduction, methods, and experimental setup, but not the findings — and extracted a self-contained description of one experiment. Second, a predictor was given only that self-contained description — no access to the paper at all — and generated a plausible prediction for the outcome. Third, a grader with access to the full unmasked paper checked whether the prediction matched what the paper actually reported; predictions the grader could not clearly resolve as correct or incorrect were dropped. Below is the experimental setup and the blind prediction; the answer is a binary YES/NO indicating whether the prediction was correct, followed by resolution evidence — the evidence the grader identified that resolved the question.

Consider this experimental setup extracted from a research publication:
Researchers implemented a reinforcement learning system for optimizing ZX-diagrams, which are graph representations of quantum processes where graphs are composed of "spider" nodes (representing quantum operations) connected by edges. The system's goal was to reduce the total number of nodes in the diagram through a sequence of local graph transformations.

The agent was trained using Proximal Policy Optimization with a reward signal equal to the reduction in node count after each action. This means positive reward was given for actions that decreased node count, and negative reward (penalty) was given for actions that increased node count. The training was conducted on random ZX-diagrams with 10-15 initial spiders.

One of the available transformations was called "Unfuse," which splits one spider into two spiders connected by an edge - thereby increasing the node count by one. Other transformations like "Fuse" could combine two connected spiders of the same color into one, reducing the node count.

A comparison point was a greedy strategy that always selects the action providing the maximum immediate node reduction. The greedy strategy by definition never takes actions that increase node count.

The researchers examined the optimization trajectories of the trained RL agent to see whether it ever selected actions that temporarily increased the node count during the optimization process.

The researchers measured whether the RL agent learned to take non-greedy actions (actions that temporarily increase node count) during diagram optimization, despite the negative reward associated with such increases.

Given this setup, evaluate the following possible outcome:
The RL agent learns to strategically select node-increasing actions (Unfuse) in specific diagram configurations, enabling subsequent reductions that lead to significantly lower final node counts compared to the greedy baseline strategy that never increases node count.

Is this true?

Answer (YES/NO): YES